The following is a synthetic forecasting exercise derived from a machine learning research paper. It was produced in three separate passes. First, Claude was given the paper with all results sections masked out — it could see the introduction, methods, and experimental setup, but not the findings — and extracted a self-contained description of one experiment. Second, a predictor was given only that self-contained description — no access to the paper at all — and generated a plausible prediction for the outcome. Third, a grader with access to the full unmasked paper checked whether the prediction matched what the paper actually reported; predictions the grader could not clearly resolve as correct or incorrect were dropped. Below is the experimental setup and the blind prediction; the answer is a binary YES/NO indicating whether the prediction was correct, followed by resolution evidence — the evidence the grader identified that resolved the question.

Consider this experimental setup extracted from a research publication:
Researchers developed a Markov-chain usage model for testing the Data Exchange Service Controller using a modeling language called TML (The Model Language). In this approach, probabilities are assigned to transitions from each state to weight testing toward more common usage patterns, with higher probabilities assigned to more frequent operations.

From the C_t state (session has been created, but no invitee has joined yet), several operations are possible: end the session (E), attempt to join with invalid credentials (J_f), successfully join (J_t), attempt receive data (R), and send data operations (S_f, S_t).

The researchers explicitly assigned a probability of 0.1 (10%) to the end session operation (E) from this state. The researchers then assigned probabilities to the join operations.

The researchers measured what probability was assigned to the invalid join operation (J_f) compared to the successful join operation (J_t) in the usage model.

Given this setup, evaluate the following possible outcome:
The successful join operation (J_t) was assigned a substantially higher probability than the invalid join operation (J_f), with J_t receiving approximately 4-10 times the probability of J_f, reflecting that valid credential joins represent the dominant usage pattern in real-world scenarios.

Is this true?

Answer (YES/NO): NO